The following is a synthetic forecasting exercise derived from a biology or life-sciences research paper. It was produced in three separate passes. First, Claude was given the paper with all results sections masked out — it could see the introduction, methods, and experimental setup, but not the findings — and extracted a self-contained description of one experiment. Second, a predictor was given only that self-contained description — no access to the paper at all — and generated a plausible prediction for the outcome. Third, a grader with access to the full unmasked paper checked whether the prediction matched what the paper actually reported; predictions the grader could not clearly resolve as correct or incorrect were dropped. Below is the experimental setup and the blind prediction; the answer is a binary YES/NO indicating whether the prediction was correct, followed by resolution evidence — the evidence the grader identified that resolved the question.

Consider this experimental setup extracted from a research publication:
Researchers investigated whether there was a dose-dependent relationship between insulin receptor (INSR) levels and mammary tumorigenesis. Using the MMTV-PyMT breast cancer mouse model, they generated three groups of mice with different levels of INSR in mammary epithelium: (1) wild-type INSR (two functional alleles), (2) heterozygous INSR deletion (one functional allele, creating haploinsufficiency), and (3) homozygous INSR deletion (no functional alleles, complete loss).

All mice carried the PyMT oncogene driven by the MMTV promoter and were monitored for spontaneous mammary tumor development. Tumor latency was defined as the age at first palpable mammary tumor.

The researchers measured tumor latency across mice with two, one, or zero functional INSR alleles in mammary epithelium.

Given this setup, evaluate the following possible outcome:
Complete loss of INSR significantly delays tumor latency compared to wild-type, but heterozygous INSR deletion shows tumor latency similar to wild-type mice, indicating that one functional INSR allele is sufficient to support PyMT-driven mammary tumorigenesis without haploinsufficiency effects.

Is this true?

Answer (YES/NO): NO